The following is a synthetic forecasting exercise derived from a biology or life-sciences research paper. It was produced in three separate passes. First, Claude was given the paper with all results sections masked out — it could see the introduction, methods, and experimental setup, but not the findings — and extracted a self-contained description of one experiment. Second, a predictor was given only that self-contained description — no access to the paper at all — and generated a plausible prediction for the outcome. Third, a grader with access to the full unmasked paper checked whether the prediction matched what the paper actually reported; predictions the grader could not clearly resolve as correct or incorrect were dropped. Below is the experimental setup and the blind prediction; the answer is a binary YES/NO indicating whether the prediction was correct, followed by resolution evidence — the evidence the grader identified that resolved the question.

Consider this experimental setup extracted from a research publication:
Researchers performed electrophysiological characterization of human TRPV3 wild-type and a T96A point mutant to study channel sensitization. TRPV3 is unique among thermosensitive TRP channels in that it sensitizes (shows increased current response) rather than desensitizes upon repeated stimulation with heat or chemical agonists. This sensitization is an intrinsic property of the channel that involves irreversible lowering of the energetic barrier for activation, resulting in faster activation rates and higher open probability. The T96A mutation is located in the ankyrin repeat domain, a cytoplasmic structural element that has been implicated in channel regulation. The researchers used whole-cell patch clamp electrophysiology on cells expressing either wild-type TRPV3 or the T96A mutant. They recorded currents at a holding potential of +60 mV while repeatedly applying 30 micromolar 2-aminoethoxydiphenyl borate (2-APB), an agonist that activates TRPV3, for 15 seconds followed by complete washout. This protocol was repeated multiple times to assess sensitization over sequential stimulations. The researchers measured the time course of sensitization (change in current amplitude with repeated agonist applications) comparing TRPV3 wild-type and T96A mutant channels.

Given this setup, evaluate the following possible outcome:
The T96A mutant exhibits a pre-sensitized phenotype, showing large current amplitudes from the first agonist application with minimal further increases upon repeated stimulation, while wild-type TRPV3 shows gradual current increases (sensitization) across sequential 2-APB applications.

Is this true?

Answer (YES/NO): NO